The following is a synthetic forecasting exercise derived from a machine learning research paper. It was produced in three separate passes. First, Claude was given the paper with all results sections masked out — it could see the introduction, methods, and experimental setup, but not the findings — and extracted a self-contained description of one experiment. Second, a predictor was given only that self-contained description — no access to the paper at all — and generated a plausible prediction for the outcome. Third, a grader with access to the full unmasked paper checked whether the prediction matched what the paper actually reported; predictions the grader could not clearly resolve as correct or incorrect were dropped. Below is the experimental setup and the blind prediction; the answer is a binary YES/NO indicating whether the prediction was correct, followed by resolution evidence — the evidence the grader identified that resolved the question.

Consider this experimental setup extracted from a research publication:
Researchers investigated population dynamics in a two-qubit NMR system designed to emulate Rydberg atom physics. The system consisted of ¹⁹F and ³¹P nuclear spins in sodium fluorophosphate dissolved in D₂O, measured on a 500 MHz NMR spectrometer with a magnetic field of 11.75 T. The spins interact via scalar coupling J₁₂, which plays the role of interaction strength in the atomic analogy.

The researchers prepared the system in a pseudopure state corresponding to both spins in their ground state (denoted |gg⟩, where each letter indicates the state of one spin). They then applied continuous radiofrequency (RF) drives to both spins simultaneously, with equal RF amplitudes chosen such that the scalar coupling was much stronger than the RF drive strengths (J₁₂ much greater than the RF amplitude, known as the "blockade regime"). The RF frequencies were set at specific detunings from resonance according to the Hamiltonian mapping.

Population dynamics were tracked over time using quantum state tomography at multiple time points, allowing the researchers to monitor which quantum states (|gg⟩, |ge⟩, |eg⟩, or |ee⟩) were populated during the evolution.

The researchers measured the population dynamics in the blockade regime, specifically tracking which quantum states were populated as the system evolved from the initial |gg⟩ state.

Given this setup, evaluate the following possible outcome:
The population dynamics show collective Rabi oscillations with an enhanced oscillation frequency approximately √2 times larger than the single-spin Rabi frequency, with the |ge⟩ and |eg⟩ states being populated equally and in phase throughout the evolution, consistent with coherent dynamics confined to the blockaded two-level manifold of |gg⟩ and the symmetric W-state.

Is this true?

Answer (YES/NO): YES